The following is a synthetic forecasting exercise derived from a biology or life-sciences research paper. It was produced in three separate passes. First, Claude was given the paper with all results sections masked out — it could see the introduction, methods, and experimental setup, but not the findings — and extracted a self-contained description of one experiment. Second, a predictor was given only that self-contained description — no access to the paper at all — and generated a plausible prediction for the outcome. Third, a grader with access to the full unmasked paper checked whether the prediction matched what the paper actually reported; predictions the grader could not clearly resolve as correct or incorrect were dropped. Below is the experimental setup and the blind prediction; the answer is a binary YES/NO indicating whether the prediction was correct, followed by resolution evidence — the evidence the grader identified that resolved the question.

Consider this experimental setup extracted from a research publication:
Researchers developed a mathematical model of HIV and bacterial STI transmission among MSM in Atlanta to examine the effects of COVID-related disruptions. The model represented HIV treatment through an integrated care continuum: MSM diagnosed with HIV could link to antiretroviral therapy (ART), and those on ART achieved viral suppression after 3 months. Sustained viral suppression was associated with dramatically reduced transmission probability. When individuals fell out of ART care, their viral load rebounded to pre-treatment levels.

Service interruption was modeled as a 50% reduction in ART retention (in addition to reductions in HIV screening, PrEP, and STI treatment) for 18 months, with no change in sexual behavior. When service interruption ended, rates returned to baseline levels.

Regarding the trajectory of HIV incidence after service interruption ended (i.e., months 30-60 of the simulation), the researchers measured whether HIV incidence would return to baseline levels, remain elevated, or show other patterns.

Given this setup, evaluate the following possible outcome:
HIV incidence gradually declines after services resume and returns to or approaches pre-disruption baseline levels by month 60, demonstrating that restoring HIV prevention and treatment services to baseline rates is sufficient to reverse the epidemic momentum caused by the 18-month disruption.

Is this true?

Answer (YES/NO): NO